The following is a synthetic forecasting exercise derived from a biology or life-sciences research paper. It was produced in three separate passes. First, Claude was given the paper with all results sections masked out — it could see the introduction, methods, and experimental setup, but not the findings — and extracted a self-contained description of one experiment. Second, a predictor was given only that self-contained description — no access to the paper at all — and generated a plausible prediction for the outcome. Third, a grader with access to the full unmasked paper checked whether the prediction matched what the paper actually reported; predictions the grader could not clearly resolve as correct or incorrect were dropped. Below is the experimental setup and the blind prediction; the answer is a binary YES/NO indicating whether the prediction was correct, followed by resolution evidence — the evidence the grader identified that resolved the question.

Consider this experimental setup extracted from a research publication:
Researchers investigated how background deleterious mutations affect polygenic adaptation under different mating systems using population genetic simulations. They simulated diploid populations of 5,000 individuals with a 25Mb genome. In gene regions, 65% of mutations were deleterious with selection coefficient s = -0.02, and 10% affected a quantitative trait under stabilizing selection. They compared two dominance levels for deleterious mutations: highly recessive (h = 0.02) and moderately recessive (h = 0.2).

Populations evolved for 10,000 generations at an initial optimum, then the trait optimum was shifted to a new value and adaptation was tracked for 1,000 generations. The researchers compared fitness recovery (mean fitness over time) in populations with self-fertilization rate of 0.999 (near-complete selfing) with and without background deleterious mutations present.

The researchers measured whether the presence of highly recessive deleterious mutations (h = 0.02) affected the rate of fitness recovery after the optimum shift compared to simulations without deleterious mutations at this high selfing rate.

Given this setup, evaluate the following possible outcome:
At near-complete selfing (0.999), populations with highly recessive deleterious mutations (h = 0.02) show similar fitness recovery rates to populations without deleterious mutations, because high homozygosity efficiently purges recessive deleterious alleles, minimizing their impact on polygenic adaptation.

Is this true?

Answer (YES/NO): NO